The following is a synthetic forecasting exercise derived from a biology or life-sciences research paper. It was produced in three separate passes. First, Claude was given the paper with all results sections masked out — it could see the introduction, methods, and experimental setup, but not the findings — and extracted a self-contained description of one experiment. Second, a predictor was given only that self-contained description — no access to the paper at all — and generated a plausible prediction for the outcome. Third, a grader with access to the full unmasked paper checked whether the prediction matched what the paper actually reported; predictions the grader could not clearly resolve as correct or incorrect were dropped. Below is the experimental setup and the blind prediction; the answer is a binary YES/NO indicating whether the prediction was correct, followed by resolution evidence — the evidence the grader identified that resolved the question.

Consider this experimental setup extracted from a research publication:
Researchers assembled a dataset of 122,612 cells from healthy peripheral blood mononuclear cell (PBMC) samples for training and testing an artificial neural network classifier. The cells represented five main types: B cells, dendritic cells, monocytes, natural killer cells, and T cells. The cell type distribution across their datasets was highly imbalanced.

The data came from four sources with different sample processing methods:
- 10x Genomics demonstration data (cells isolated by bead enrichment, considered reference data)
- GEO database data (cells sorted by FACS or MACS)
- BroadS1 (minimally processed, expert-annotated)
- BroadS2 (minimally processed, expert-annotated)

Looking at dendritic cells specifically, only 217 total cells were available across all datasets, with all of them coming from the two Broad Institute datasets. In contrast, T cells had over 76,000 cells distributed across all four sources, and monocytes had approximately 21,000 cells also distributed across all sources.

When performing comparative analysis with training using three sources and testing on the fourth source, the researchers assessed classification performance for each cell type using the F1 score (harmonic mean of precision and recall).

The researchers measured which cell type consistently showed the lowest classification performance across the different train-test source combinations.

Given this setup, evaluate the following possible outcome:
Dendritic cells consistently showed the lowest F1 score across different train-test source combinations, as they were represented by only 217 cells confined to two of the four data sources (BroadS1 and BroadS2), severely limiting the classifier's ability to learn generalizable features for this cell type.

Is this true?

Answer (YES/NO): NO